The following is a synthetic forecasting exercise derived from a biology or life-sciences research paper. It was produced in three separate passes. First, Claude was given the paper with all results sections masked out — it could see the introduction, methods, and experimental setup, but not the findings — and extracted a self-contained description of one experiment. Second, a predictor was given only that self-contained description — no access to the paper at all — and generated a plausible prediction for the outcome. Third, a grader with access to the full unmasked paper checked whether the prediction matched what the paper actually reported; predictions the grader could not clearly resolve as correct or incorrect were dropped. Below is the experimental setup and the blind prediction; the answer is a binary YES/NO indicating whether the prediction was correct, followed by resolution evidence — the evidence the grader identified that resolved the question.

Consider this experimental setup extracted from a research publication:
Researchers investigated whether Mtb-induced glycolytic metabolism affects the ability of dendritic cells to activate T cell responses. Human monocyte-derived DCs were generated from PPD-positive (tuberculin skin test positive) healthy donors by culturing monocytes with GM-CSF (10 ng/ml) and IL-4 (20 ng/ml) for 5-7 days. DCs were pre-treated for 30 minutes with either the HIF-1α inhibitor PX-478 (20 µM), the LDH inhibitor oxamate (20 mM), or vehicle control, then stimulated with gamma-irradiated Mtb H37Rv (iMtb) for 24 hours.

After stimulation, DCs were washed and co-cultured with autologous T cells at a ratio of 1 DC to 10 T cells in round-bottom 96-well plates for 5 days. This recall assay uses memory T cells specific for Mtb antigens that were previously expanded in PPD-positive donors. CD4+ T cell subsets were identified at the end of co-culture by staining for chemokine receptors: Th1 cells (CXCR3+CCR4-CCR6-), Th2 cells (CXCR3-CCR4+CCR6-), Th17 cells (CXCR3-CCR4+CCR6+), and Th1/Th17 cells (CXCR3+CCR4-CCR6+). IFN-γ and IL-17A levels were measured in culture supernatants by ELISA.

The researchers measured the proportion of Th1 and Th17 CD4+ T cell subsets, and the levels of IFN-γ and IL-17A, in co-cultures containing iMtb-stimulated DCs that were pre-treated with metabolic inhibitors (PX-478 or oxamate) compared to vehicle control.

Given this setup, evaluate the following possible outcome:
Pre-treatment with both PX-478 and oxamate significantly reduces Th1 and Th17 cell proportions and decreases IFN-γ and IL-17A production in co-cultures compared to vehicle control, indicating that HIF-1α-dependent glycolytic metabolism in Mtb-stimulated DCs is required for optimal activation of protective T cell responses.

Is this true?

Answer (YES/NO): NO